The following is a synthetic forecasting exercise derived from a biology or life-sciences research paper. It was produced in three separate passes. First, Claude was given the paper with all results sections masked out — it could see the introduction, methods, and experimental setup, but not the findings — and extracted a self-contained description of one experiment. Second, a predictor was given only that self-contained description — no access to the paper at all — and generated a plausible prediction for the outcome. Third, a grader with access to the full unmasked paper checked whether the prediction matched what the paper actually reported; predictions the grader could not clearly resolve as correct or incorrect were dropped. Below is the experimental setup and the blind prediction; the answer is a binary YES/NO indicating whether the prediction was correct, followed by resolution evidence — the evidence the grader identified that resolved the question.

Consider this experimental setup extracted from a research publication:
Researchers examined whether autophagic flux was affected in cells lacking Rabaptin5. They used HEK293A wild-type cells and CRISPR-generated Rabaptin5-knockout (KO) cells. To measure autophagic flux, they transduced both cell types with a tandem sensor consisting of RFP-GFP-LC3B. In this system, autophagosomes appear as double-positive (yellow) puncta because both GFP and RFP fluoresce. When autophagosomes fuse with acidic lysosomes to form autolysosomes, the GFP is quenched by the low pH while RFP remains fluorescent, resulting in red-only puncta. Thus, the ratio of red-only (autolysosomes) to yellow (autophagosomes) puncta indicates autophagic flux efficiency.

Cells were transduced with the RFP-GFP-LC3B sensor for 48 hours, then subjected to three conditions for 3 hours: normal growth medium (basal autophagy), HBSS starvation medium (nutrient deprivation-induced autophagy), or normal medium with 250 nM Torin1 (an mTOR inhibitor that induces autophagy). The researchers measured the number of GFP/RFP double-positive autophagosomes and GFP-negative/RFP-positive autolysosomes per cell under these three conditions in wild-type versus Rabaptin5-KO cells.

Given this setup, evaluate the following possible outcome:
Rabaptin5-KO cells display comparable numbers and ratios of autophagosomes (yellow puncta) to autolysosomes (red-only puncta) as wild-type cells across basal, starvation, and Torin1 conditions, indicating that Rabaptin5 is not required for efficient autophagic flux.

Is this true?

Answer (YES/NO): YES